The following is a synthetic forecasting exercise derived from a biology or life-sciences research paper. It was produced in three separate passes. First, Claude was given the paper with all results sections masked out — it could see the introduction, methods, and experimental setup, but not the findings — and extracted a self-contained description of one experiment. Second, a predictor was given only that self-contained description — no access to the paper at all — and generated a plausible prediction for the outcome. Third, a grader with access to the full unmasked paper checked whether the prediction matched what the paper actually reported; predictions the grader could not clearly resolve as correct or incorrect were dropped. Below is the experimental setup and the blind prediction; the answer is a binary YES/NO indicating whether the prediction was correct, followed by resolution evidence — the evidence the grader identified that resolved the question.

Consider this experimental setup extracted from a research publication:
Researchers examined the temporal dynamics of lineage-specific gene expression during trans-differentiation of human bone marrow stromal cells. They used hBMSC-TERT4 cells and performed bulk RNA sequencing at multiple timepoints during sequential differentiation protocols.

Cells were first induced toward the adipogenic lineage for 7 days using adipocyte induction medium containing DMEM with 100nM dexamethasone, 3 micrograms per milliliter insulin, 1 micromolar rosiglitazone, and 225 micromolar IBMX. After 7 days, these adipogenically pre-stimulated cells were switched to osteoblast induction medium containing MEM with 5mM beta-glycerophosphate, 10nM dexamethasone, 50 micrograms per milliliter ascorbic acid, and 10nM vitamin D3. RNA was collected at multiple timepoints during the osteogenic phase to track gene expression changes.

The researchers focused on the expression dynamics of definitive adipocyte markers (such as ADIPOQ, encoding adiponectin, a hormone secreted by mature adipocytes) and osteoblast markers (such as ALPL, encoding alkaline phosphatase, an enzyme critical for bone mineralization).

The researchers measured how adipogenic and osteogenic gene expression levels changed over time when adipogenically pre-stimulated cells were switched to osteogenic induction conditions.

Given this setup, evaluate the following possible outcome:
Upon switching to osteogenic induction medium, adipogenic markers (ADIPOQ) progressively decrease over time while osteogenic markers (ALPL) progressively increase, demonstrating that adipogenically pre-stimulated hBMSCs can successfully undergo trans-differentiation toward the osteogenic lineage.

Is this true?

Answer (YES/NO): YES